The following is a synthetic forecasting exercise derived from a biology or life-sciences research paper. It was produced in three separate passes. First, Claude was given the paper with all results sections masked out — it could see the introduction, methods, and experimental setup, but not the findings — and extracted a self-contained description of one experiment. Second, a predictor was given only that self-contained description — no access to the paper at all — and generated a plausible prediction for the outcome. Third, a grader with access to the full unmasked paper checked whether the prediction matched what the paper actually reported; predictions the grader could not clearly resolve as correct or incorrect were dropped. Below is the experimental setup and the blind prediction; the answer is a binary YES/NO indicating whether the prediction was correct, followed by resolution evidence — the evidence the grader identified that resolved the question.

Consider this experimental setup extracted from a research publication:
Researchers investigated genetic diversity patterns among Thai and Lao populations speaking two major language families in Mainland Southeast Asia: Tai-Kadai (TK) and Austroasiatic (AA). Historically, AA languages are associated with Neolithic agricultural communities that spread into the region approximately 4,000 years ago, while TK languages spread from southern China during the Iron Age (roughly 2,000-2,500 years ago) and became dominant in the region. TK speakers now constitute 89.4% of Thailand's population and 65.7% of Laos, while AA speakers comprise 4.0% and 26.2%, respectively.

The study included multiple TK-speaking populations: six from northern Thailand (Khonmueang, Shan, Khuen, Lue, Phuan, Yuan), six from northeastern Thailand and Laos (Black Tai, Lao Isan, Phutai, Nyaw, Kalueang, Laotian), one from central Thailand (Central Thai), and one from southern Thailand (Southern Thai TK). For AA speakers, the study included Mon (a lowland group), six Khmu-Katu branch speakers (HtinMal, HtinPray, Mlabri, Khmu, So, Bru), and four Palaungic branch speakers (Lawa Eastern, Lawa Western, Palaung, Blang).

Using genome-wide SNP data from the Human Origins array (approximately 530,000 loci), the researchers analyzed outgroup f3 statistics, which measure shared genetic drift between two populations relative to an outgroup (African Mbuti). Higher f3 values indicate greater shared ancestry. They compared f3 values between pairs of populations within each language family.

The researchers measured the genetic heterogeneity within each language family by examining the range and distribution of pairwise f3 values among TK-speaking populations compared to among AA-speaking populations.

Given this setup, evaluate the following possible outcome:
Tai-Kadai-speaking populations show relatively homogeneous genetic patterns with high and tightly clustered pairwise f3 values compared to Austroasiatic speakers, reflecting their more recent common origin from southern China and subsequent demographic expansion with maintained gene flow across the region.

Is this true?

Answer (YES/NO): NO